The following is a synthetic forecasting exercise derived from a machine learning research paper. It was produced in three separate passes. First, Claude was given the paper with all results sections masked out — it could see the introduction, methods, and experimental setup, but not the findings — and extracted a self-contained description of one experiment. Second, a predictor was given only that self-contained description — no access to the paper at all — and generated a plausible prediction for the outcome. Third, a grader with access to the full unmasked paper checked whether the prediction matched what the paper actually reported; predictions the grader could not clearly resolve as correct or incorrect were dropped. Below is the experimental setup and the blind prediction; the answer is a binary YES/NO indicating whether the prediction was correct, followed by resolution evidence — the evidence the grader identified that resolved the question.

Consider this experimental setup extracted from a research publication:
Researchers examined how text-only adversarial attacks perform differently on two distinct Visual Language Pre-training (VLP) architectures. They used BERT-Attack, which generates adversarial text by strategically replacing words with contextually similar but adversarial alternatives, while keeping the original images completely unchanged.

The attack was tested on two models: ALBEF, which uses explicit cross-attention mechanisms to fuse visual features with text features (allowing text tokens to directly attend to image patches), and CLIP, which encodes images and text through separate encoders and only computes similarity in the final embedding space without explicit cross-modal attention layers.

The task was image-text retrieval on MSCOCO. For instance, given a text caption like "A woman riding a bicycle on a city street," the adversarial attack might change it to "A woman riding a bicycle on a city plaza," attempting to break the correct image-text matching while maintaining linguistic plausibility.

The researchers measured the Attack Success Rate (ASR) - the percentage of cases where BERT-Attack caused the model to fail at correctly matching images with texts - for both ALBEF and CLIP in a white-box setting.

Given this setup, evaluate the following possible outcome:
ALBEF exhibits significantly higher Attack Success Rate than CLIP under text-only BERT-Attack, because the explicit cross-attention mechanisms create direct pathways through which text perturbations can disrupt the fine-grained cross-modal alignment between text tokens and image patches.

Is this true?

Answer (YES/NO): NO